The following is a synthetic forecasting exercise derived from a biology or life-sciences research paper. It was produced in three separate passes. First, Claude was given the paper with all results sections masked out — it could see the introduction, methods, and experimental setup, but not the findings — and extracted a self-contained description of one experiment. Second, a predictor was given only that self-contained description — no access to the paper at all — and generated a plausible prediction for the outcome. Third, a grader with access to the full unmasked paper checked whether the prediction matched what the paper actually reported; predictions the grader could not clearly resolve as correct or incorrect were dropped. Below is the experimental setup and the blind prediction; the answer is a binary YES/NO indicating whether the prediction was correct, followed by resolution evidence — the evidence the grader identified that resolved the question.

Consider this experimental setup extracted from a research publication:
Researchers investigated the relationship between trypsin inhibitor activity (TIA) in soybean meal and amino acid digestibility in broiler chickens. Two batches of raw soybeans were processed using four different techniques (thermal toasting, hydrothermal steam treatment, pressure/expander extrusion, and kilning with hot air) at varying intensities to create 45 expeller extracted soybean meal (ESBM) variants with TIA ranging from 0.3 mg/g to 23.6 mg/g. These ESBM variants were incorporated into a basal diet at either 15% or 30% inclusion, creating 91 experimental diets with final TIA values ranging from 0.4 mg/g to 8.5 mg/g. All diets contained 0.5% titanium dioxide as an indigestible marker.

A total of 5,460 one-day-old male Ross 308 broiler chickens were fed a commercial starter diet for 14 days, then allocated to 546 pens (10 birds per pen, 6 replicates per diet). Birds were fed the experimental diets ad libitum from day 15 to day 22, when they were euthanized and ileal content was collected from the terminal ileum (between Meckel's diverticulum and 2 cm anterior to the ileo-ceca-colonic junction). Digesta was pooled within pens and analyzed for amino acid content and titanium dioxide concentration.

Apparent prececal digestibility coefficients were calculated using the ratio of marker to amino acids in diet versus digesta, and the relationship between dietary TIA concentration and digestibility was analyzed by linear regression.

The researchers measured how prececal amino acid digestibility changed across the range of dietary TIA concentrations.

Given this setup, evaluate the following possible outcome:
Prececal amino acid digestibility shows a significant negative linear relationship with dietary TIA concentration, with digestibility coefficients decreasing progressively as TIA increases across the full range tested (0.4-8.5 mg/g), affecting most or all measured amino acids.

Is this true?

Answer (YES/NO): YES